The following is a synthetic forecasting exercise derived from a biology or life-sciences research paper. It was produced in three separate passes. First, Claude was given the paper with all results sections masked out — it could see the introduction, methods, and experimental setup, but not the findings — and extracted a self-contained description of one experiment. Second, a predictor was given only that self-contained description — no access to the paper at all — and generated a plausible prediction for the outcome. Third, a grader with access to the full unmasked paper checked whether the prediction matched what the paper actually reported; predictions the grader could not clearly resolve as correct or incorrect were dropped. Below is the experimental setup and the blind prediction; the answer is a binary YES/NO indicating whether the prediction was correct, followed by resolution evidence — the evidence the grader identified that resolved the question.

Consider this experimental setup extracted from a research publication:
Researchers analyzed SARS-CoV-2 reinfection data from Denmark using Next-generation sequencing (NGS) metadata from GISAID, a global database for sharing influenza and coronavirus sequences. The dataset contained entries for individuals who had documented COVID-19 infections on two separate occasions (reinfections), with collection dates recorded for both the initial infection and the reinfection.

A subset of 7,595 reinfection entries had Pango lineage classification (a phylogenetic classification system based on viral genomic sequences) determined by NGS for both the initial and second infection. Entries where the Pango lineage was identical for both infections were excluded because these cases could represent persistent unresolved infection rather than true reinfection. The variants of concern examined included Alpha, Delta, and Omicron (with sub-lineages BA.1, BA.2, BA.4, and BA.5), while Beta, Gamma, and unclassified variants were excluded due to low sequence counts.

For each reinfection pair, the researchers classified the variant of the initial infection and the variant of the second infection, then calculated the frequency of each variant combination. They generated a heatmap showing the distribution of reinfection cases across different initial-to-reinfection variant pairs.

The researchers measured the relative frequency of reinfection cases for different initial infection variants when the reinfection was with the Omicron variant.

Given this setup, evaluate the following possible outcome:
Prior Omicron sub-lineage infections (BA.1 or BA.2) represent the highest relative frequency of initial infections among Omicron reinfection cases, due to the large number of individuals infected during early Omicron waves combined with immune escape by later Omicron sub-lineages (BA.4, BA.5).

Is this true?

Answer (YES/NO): NO